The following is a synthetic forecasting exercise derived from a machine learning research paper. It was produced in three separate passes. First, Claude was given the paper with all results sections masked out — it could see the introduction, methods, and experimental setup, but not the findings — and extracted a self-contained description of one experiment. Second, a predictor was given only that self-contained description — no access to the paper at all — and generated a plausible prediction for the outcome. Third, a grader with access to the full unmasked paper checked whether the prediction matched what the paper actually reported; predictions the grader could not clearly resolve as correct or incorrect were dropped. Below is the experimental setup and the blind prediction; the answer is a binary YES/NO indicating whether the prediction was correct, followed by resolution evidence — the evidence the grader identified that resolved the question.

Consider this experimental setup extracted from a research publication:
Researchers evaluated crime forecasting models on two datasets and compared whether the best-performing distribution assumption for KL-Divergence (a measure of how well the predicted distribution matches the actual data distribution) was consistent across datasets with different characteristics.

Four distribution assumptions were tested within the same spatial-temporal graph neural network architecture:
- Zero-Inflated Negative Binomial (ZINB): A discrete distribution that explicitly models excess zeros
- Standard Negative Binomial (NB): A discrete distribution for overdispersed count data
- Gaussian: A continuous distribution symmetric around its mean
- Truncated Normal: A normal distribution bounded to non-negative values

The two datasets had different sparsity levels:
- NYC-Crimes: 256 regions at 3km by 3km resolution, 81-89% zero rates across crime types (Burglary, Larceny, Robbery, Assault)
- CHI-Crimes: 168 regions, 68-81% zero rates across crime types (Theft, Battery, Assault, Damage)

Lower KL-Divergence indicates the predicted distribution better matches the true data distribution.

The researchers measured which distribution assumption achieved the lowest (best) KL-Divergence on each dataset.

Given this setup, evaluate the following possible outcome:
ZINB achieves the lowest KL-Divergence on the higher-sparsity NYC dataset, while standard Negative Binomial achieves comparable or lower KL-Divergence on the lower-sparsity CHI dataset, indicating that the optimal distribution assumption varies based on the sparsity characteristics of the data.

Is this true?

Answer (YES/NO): NO